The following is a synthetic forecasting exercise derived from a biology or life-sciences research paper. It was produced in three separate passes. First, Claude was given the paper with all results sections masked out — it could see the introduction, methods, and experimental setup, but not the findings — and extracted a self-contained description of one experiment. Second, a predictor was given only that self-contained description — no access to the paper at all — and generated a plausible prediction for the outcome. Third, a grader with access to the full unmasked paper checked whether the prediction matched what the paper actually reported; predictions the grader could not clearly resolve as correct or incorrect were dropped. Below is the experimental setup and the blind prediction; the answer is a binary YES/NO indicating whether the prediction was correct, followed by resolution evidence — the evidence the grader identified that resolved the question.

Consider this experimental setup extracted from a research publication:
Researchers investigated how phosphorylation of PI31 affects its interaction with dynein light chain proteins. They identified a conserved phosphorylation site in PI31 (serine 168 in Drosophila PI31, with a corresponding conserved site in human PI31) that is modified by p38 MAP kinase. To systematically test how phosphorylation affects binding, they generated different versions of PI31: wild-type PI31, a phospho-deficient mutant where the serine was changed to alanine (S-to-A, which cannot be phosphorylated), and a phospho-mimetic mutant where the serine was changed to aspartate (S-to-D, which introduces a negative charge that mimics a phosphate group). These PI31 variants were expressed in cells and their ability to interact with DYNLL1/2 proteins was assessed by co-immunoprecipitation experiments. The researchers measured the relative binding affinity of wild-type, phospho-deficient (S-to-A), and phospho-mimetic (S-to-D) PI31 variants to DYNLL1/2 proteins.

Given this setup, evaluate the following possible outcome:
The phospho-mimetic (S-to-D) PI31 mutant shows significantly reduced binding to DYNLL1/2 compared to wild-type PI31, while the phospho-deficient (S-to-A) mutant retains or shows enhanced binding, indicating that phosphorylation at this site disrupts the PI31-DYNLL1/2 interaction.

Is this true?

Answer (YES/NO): NO